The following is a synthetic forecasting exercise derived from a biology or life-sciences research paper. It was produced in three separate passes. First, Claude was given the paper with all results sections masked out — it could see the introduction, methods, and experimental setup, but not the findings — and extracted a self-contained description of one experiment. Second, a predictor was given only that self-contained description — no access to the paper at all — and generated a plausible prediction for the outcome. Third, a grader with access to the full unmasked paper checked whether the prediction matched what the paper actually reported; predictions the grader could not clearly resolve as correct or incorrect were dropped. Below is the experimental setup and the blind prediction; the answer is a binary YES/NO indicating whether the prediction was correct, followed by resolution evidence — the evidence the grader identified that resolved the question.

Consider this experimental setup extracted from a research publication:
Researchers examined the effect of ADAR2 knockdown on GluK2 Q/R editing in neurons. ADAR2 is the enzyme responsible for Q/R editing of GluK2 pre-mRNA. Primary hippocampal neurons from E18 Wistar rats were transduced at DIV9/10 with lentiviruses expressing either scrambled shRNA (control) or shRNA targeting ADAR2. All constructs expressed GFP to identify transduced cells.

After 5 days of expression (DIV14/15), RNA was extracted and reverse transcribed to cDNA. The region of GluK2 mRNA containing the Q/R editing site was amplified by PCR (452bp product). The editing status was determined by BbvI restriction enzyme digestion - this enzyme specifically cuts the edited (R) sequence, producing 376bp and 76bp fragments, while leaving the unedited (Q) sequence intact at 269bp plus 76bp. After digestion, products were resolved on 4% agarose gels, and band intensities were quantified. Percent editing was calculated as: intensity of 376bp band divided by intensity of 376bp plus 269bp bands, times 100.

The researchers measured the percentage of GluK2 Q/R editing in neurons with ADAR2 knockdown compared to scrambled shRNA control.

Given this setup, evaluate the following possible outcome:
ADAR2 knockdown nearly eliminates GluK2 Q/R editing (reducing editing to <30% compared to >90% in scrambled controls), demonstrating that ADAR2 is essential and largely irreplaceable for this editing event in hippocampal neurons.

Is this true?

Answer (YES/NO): NO